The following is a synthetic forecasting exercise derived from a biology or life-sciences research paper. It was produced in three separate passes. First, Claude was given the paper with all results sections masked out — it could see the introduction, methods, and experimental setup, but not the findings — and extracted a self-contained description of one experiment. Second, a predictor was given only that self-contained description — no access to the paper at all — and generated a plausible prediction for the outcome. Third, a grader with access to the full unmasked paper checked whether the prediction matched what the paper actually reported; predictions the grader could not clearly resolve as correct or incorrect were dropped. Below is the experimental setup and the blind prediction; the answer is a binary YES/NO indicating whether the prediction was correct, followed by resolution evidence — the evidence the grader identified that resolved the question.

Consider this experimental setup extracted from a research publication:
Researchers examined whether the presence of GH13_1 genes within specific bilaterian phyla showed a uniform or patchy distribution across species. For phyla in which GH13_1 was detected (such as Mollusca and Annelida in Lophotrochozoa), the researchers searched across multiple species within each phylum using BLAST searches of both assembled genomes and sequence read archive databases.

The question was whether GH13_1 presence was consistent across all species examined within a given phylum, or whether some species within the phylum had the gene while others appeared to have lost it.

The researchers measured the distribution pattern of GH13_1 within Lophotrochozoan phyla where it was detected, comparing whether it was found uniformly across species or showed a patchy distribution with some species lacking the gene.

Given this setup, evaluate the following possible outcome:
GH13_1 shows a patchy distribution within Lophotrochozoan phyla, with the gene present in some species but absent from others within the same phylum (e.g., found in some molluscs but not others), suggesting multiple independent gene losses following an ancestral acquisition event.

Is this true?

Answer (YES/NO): YES